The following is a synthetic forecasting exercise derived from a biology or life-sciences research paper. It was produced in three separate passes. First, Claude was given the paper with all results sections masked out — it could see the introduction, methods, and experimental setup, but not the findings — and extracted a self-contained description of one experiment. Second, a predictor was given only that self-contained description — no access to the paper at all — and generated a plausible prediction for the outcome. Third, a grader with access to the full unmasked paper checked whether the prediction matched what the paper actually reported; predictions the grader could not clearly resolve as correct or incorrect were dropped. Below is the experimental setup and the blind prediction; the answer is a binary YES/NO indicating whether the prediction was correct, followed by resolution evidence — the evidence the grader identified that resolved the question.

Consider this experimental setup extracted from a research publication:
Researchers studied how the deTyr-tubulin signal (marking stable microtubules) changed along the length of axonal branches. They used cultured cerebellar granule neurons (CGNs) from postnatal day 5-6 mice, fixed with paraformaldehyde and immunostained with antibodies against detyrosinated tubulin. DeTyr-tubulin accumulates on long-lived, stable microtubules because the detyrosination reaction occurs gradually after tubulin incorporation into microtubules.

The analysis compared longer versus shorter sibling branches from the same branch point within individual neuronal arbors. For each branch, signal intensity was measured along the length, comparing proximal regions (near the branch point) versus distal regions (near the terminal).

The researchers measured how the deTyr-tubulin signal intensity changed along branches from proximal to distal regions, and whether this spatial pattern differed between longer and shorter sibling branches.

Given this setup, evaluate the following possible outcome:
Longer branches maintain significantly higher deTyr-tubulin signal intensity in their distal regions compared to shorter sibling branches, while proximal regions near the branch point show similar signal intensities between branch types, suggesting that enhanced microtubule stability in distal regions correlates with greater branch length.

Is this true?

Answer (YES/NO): NO